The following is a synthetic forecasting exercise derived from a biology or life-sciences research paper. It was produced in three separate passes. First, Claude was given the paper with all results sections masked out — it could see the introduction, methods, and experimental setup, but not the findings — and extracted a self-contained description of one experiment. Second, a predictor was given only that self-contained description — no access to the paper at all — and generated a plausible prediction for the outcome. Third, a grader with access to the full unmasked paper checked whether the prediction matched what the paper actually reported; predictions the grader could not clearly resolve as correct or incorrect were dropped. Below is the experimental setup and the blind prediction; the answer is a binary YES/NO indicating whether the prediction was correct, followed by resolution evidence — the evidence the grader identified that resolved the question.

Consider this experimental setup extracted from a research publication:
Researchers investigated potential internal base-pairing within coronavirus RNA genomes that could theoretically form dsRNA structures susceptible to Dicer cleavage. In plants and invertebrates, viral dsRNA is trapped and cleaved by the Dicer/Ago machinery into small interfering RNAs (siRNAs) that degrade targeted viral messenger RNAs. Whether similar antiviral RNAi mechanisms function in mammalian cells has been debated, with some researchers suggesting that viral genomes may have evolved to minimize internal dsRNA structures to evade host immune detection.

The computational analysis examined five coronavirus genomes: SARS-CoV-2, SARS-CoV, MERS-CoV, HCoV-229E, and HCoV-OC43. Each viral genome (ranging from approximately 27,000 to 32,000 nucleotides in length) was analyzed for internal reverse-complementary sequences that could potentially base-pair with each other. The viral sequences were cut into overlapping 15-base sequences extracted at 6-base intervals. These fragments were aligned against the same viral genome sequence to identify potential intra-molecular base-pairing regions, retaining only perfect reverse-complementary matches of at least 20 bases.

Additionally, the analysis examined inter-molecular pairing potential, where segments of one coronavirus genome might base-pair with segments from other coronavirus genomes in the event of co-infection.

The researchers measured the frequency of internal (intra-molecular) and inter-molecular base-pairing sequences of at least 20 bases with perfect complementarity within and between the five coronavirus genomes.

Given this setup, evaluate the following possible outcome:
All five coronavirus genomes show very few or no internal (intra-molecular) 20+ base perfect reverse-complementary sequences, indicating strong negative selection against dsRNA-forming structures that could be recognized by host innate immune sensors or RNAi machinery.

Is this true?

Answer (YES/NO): YES